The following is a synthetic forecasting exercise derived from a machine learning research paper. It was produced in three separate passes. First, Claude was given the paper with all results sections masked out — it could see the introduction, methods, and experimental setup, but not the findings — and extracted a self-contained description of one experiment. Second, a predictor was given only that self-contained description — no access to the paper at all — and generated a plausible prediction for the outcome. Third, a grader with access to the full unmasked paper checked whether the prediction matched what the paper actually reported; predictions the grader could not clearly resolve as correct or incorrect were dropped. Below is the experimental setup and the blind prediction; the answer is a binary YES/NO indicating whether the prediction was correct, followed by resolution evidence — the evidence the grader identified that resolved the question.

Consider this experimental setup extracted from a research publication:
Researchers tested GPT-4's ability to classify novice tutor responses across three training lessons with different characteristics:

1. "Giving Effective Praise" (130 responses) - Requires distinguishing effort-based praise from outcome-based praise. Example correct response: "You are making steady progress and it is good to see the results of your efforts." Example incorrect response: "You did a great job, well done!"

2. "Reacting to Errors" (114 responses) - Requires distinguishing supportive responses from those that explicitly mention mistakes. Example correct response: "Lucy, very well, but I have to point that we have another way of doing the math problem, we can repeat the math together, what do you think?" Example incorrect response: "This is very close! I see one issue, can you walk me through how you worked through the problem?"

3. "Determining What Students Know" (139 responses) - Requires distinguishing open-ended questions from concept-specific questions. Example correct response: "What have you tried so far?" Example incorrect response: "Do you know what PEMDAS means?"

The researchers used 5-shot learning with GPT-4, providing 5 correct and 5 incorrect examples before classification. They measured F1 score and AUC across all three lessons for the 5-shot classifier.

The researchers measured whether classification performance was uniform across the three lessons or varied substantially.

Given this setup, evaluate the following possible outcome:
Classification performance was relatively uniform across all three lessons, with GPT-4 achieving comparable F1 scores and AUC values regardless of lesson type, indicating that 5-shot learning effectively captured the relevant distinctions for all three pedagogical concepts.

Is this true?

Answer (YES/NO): NO